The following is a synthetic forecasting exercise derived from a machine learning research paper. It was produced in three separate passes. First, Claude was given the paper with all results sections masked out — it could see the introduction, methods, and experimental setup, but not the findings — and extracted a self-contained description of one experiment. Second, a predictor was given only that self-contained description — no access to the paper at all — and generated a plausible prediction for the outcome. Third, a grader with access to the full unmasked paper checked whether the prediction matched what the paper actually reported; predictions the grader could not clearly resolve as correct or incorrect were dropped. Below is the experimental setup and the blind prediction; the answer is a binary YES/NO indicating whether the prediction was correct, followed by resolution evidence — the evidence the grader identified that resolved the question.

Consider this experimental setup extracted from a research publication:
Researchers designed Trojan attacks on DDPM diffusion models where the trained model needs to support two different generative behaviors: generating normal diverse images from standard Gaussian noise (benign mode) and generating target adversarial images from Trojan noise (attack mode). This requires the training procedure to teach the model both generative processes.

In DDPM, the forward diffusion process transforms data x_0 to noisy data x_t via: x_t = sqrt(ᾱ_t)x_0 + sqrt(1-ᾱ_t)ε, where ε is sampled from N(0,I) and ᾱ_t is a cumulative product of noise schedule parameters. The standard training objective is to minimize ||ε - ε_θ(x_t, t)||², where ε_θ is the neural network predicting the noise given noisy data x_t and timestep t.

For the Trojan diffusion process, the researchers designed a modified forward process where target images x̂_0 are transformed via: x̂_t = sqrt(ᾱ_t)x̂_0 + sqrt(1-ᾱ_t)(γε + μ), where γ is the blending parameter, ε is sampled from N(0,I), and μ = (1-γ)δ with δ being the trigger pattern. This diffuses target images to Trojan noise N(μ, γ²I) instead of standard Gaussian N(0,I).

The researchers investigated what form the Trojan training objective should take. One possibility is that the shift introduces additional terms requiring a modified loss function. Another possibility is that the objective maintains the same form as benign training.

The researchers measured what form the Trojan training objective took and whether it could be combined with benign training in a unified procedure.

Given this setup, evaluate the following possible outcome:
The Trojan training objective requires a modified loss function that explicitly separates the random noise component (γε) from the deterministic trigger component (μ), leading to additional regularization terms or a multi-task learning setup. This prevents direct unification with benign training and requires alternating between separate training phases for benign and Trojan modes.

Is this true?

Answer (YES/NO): NO